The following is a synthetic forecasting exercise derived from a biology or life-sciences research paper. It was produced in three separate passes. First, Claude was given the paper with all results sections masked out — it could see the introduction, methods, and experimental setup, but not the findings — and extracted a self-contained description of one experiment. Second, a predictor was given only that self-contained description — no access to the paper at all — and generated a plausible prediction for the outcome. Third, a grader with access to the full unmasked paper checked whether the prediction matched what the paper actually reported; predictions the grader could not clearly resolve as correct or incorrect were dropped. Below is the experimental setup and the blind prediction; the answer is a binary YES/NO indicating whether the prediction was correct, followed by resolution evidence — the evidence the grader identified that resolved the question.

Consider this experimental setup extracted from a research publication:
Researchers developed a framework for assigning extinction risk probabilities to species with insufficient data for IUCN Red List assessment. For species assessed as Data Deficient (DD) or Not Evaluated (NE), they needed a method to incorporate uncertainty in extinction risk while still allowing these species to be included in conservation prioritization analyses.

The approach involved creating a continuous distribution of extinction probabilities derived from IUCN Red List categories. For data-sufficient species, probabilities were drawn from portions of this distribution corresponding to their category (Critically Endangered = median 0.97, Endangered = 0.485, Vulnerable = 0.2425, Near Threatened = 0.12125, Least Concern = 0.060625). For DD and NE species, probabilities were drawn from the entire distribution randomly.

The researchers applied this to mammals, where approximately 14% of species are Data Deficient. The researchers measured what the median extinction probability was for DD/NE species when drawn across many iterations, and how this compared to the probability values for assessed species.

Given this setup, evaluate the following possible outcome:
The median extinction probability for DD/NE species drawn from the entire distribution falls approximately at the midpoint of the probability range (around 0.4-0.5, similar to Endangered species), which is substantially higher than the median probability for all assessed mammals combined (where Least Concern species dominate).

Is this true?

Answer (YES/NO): NO